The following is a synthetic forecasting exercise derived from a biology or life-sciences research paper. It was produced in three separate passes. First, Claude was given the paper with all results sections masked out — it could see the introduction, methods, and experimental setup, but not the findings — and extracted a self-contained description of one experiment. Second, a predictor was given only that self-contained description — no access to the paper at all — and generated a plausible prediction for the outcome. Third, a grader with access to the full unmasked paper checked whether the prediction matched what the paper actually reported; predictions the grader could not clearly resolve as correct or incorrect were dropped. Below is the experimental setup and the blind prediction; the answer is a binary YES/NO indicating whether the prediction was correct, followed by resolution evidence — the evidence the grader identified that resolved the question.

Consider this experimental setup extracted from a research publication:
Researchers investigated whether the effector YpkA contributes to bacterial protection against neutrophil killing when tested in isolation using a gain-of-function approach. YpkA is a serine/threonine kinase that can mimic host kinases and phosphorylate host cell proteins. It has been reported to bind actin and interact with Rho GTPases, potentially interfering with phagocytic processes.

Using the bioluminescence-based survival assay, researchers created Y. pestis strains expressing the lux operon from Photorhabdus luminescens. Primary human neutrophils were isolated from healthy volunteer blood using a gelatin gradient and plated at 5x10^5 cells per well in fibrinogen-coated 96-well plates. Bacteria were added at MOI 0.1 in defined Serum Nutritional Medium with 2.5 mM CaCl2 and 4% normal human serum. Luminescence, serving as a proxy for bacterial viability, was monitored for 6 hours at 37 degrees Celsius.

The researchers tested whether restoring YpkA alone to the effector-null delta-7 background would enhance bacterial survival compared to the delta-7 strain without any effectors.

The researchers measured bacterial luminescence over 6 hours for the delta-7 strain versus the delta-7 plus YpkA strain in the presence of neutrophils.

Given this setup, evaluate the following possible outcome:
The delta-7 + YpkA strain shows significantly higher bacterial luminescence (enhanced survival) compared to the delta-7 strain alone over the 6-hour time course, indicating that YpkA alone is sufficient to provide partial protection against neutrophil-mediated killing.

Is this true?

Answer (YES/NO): NO